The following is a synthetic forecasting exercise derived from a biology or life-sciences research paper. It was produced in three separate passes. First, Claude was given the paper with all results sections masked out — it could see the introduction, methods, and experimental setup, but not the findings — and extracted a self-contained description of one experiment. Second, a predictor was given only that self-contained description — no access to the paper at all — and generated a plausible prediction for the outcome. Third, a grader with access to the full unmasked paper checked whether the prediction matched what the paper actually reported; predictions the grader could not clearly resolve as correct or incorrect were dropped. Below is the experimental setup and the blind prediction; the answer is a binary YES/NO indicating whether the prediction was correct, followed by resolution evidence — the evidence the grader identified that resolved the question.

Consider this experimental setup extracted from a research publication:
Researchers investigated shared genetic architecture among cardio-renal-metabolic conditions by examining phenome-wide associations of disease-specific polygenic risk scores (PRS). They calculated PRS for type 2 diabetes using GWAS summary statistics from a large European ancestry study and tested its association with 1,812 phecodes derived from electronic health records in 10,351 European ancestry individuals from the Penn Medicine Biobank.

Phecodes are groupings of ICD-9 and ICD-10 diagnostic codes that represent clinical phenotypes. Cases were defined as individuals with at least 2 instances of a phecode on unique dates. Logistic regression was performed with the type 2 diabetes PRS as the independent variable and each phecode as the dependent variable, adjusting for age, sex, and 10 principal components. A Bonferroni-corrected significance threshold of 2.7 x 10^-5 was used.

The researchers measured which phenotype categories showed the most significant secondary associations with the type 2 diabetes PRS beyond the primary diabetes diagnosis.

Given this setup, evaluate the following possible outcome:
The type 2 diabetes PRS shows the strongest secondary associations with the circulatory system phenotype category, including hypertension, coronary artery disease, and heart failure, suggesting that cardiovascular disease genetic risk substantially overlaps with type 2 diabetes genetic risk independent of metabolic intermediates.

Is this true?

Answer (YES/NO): NO